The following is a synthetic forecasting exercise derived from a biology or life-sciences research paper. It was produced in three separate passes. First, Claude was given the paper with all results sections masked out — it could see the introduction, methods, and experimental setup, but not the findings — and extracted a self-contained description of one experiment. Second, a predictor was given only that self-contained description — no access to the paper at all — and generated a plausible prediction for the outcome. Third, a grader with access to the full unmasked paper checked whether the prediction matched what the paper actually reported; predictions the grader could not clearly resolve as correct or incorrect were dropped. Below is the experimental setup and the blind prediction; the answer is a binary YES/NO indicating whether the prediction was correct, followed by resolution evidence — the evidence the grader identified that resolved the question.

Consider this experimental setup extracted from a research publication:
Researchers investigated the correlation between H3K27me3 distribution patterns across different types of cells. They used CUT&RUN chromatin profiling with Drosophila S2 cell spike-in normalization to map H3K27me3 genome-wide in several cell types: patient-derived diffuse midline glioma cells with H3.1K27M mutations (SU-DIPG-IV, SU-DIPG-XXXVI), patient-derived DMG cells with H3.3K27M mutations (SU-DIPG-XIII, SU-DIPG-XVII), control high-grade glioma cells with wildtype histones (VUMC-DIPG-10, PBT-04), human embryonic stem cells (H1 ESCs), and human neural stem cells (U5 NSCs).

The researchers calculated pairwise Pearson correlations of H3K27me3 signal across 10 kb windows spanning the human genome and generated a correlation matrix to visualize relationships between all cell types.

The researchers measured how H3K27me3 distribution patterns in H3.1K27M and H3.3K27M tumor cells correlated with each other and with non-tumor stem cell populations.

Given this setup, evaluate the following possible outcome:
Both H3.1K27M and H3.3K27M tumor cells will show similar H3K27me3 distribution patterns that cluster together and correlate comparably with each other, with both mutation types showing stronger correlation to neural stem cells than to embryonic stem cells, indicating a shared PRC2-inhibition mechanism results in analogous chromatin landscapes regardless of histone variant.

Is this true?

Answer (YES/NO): NO